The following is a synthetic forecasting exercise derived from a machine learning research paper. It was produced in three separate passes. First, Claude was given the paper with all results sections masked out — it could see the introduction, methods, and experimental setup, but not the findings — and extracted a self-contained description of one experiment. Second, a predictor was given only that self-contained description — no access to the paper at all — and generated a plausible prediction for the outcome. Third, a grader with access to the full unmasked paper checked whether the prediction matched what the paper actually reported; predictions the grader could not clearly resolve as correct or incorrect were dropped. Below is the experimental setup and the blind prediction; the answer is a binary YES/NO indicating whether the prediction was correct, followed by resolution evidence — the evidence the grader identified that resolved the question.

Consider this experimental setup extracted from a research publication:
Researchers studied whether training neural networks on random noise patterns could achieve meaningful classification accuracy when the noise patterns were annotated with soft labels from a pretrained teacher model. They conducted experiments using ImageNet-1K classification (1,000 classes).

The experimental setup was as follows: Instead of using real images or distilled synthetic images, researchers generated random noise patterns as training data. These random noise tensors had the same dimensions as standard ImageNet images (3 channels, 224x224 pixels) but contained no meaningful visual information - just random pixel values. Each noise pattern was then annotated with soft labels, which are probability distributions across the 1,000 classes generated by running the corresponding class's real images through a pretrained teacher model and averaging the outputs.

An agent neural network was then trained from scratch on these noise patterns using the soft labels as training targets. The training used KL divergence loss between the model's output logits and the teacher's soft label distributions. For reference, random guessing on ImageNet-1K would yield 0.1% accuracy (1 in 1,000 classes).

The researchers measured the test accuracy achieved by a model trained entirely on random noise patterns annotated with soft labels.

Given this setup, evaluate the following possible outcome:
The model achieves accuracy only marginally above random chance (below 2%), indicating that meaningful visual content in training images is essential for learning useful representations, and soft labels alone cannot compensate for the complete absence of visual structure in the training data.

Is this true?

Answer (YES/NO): NO